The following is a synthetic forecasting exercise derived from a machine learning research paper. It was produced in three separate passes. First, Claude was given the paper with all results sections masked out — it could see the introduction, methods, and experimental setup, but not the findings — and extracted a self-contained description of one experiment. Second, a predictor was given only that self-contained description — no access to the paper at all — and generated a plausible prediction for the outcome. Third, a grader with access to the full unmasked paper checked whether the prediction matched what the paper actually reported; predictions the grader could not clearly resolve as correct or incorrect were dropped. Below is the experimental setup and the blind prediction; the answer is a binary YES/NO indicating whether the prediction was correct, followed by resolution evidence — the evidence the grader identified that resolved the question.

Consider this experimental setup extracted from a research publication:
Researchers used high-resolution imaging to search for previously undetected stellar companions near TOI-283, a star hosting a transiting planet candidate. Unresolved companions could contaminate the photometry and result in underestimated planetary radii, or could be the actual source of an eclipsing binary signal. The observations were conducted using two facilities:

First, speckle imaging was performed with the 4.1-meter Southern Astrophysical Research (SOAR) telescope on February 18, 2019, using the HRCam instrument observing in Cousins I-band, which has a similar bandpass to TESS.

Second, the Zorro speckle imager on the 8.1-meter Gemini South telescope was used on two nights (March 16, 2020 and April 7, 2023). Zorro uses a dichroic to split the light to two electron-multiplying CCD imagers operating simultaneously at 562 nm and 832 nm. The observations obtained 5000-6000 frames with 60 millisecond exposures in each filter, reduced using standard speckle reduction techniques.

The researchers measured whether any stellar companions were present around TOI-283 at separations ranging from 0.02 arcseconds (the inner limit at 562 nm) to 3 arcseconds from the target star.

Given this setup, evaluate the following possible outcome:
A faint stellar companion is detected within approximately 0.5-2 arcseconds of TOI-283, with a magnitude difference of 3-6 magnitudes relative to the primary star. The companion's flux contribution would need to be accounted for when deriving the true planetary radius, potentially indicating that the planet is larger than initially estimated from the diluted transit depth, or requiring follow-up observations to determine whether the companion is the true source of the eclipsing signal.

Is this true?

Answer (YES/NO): NO